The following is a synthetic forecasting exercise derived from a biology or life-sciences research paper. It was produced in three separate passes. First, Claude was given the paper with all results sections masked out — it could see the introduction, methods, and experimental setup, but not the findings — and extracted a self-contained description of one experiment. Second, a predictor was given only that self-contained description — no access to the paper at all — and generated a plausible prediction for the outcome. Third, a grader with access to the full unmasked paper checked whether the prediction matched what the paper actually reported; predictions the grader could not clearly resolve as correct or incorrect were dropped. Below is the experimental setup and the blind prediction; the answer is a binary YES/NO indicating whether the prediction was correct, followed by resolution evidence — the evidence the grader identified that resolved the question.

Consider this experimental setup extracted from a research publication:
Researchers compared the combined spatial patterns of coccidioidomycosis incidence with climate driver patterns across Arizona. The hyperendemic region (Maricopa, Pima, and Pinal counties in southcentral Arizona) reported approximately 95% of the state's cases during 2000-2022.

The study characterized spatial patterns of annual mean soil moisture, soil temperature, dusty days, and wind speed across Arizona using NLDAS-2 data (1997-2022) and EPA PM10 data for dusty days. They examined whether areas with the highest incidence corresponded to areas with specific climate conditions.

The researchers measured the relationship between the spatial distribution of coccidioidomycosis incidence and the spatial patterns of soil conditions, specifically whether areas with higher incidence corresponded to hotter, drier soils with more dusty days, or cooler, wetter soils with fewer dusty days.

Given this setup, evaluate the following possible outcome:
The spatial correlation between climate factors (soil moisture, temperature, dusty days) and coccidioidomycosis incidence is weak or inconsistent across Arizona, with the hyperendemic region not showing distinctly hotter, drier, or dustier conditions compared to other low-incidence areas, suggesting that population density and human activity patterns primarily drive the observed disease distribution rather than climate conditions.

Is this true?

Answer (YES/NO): NO